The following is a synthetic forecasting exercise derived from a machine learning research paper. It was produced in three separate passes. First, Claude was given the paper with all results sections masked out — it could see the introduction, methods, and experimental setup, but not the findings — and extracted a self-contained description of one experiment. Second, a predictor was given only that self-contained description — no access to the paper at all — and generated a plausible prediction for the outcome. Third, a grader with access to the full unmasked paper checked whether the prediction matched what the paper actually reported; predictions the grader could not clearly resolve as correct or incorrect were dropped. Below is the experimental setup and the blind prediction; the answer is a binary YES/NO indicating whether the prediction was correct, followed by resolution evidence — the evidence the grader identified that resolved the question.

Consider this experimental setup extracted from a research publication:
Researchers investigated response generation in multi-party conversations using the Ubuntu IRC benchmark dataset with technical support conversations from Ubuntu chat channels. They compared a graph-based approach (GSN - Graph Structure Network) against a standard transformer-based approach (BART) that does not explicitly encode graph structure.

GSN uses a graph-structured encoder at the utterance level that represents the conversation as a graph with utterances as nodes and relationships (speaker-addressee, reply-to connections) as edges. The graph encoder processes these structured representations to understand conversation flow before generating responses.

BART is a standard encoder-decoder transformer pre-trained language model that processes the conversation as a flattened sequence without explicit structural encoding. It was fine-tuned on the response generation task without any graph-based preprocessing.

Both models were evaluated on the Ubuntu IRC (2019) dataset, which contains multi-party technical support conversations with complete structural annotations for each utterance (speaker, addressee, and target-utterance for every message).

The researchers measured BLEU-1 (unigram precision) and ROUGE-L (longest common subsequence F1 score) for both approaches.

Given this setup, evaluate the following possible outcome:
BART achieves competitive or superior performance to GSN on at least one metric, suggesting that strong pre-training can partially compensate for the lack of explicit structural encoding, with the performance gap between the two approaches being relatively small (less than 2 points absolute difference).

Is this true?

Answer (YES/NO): NO